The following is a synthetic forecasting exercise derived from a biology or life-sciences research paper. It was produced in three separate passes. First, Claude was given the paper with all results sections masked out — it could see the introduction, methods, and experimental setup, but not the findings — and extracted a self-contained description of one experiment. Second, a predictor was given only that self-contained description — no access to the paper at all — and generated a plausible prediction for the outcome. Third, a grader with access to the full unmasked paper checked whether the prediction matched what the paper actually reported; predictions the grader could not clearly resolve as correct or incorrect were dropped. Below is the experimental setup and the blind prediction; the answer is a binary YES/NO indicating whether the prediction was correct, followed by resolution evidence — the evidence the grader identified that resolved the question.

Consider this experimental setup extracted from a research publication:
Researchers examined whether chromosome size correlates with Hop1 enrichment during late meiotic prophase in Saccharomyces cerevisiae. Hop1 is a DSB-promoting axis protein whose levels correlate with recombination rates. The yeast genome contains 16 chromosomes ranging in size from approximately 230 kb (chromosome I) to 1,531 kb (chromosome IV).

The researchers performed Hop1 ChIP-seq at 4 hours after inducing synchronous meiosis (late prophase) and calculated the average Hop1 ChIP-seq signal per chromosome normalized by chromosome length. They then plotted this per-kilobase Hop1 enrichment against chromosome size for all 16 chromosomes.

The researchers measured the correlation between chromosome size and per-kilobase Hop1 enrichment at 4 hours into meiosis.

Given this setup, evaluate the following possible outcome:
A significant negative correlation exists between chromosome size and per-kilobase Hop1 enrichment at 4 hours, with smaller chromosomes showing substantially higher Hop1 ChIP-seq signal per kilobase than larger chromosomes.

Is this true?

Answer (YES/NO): YES